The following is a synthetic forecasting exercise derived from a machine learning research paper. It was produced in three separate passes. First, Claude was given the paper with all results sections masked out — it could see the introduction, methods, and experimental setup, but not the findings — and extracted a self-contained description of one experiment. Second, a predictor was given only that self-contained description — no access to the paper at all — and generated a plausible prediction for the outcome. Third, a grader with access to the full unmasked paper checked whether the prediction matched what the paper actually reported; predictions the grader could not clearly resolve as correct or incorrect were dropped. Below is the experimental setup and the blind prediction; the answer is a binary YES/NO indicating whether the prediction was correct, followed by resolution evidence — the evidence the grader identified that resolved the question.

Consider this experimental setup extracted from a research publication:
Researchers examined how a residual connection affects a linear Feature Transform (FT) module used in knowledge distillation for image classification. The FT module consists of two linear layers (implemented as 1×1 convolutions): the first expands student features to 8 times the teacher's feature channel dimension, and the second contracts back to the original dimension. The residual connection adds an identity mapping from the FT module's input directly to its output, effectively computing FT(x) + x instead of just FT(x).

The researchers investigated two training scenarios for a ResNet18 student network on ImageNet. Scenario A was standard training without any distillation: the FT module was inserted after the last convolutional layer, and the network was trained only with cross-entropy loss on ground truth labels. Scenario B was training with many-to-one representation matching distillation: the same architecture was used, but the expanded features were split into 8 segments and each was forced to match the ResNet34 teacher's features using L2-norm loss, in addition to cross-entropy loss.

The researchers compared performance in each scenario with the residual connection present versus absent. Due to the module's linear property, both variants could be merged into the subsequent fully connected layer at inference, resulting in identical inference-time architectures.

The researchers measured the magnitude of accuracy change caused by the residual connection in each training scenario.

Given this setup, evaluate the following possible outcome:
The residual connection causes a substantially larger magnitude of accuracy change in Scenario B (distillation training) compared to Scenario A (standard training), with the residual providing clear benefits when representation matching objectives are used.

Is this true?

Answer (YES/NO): NO